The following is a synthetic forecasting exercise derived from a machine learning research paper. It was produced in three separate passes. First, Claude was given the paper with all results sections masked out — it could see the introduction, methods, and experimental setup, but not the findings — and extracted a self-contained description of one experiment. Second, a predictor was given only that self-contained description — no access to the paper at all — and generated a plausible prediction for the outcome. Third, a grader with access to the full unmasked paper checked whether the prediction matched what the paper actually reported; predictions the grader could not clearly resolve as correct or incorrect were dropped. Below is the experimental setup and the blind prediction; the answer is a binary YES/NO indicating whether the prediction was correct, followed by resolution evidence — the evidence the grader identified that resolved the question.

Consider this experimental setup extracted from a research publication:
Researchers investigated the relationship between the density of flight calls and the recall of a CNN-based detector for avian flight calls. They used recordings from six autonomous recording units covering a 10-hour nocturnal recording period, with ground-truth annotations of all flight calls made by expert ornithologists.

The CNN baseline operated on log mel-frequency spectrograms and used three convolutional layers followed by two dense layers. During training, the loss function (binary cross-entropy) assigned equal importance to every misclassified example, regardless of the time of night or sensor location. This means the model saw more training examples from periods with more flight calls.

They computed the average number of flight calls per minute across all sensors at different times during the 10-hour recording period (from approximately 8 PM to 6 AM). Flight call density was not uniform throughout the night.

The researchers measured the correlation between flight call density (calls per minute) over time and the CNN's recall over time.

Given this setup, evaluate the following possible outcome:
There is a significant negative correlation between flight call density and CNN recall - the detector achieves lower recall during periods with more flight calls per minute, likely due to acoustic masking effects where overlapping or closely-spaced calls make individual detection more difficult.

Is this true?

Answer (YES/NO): NO